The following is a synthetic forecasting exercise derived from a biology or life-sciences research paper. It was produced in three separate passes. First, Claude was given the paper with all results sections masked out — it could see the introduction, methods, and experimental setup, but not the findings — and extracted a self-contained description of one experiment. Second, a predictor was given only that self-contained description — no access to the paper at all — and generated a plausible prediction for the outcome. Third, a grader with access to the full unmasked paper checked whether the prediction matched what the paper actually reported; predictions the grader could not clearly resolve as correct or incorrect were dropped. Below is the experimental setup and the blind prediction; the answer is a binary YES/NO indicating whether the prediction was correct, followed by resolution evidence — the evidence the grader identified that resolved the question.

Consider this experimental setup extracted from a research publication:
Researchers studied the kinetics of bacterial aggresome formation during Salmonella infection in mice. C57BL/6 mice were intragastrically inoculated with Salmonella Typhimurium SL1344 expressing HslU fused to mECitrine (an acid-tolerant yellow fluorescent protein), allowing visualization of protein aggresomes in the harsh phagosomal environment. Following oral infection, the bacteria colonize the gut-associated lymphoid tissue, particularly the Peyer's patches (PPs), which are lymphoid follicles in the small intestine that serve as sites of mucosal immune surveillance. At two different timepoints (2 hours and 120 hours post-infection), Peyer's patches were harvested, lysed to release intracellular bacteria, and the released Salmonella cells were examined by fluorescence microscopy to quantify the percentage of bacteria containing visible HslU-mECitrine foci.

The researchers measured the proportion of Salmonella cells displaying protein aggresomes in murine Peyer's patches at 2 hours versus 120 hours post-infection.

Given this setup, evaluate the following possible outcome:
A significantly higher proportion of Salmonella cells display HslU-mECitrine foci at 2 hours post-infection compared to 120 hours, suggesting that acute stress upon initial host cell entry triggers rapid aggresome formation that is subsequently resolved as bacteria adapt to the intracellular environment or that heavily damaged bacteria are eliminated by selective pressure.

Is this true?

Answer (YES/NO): NO